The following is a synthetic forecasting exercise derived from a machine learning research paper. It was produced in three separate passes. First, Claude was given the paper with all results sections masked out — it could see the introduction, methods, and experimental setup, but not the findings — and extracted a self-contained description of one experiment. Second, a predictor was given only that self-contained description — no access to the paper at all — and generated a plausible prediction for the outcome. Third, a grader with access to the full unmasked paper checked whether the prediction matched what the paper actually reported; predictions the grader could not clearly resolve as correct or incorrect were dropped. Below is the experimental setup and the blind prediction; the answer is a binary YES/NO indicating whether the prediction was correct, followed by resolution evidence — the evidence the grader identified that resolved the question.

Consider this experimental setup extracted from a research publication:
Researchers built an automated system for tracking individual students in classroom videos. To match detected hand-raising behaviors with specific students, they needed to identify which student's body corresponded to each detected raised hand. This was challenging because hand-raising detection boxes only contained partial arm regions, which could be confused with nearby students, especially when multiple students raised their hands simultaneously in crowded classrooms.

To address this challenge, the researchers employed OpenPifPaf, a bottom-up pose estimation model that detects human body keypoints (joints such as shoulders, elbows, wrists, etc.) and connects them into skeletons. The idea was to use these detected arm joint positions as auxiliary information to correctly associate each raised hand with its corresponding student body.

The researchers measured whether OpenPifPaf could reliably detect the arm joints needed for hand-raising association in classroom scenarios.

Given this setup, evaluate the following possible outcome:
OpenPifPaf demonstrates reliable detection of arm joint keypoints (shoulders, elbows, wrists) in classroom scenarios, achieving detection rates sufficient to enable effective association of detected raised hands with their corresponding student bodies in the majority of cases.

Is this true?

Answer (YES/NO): NO